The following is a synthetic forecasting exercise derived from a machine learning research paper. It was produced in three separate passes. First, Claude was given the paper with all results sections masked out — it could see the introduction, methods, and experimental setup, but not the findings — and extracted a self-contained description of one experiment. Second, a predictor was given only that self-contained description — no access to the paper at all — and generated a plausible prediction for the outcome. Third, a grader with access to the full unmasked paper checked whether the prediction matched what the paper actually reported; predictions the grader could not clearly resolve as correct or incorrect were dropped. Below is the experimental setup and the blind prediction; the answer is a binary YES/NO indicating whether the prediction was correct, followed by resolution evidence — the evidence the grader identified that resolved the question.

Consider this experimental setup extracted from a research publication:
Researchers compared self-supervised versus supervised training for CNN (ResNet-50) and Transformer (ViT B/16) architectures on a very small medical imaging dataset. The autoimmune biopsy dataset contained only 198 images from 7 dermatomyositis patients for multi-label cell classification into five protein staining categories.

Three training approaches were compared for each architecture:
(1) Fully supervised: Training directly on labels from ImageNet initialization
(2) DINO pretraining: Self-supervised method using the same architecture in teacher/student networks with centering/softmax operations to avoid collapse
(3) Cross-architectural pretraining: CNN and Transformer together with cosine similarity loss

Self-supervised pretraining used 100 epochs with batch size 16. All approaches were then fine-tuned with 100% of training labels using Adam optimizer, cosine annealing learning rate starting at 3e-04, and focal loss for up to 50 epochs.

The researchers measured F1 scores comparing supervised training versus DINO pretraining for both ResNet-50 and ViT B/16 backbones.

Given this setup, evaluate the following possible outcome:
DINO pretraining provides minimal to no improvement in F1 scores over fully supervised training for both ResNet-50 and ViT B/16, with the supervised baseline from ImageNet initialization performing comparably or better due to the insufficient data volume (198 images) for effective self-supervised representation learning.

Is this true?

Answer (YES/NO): NO